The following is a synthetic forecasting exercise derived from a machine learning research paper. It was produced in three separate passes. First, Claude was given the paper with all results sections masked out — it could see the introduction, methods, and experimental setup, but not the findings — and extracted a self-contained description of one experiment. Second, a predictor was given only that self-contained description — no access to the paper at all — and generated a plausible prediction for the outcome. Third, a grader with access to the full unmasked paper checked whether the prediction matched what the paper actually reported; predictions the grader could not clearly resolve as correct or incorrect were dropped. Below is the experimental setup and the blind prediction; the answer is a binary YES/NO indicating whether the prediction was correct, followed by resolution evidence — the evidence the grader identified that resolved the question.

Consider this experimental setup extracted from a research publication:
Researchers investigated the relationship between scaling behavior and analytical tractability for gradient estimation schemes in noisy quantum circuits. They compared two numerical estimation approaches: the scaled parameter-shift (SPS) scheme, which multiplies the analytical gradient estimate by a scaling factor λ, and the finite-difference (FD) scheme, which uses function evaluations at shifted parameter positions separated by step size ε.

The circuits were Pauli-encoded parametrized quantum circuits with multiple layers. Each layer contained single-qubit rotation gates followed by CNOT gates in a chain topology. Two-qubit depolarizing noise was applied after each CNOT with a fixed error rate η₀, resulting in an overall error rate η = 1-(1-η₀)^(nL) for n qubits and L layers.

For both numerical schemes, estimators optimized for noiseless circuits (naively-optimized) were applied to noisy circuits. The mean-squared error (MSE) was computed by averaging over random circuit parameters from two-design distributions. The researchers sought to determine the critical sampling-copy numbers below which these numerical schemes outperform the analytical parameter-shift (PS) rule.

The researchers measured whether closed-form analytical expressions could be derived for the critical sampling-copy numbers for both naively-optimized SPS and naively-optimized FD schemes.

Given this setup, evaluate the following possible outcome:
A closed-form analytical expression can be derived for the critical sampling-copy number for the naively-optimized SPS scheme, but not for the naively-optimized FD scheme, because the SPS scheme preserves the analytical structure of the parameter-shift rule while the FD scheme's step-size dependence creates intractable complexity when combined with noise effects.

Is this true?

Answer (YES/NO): YES